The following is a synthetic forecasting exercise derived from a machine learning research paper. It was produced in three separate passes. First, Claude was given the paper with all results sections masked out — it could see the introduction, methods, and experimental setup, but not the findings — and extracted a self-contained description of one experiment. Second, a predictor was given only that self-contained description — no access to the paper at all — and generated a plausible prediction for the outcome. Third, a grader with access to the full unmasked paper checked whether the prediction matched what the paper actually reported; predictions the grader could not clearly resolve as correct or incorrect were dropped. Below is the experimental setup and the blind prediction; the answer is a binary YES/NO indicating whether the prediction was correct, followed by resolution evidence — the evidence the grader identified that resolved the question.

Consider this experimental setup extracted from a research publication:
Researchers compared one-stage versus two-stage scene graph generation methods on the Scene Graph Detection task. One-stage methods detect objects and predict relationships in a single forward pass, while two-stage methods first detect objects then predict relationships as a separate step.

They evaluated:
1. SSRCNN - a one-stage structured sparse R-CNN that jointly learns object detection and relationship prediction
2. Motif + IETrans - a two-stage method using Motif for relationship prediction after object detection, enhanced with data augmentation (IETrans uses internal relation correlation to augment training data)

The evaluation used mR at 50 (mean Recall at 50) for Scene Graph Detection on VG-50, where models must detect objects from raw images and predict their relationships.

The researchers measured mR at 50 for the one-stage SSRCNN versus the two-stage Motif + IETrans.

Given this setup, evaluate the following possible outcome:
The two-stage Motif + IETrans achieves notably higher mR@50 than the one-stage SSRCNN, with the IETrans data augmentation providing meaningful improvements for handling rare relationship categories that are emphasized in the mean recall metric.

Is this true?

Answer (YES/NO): NO